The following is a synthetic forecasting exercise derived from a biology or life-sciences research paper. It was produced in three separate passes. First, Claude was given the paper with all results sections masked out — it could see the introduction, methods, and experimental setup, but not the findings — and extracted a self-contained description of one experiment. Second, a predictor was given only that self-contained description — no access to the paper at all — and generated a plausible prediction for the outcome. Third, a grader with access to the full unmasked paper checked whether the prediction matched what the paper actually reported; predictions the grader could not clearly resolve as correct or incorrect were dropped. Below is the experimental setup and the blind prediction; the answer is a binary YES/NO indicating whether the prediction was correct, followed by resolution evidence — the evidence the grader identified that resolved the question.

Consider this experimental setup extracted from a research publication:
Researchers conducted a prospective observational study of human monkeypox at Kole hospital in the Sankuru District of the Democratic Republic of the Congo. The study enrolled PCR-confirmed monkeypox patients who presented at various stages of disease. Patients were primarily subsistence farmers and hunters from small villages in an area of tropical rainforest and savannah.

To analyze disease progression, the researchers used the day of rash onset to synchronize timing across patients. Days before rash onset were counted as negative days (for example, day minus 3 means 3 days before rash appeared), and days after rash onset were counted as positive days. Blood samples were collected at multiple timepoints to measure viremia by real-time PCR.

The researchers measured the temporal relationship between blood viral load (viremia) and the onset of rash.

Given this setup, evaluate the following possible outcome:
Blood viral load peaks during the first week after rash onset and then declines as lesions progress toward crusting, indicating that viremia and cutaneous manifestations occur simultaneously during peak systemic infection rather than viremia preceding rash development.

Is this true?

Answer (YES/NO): NO